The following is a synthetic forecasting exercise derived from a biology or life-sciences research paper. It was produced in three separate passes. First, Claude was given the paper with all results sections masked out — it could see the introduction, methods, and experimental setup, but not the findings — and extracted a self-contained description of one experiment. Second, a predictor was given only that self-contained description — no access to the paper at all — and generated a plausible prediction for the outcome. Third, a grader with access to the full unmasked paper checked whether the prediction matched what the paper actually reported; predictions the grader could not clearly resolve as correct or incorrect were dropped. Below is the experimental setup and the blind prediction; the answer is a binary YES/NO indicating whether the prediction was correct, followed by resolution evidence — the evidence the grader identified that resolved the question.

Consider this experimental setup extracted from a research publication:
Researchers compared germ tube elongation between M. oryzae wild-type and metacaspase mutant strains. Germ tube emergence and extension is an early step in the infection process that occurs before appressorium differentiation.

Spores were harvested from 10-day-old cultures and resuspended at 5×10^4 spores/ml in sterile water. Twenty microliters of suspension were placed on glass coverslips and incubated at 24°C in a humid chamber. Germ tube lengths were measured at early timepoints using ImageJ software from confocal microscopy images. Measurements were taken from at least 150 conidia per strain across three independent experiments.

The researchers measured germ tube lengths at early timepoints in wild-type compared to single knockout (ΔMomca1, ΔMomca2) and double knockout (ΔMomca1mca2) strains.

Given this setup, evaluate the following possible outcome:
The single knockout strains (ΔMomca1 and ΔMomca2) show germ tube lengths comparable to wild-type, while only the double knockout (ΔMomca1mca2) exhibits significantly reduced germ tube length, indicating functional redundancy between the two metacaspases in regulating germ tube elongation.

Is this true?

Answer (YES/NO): NO